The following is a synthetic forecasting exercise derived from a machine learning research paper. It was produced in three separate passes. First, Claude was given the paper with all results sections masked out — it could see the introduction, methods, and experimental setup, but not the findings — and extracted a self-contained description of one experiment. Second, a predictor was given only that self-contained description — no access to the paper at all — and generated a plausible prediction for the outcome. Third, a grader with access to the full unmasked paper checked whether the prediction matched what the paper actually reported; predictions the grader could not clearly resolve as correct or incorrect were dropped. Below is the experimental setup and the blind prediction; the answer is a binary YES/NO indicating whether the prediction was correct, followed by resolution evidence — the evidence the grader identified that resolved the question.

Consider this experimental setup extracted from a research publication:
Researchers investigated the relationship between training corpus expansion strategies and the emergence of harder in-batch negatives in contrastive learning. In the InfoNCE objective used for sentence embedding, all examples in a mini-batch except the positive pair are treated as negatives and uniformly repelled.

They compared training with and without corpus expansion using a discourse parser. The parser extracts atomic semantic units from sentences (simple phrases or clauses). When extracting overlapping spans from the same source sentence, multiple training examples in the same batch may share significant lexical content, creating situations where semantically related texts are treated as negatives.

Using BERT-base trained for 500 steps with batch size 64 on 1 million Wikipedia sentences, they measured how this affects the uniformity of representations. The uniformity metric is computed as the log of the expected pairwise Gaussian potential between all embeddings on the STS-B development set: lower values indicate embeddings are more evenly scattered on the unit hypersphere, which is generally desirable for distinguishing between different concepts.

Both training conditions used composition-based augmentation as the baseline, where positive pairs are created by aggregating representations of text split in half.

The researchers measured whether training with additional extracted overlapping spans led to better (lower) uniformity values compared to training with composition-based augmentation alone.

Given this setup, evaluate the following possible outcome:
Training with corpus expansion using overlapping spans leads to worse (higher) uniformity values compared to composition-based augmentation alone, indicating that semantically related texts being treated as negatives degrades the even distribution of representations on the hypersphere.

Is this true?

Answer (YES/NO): NO